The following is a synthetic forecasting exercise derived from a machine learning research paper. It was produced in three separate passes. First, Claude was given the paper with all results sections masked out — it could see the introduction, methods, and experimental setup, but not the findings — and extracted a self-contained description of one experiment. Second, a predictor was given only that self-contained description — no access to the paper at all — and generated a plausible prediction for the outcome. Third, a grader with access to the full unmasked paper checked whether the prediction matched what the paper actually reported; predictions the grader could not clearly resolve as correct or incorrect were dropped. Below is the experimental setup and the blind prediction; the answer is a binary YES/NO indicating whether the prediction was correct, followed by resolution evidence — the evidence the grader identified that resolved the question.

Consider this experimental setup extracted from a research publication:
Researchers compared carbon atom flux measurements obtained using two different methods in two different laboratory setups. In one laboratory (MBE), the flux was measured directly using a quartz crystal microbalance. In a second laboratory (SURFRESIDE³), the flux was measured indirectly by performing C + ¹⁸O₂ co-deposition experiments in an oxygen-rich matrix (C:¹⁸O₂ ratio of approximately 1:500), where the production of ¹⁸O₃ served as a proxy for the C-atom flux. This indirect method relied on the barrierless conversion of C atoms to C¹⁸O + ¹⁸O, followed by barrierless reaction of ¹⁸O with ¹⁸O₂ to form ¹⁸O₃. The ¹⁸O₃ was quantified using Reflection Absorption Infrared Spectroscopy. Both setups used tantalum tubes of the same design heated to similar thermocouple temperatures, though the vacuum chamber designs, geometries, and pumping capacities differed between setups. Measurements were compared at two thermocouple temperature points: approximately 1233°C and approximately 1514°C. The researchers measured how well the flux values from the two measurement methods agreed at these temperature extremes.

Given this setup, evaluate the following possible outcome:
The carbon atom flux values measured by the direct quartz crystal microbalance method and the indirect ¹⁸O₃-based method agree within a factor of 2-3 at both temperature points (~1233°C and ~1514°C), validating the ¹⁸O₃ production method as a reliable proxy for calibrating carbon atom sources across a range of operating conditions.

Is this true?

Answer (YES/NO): NO